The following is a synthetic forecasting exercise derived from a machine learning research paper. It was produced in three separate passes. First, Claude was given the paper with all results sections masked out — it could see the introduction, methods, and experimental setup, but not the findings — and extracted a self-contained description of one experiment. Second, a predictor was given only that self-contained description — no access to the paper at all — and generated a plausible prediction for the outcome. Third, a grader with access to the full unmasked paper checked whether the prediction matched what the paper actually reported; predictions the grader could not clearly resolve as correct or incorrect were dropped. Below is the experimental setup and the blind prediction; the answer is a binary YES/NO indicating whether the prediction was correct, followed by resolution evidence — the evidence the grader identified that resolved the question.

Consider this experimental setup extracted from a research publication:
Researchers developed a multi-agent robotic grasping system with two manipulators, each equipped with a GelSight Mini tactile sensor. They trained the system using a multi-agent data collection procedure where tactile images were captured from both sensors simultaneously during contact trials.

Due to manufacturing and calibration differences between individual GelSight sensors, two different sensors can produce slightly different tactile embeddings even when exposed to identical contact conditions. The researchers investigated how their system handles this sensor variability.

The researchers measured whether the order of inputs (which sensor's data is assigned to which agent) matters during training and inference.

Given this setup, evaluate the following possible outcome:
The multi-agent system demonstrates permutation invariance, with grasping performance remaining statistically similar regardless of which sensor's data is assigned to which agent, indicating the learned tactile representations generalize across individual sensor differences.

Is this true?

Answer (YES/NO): NO